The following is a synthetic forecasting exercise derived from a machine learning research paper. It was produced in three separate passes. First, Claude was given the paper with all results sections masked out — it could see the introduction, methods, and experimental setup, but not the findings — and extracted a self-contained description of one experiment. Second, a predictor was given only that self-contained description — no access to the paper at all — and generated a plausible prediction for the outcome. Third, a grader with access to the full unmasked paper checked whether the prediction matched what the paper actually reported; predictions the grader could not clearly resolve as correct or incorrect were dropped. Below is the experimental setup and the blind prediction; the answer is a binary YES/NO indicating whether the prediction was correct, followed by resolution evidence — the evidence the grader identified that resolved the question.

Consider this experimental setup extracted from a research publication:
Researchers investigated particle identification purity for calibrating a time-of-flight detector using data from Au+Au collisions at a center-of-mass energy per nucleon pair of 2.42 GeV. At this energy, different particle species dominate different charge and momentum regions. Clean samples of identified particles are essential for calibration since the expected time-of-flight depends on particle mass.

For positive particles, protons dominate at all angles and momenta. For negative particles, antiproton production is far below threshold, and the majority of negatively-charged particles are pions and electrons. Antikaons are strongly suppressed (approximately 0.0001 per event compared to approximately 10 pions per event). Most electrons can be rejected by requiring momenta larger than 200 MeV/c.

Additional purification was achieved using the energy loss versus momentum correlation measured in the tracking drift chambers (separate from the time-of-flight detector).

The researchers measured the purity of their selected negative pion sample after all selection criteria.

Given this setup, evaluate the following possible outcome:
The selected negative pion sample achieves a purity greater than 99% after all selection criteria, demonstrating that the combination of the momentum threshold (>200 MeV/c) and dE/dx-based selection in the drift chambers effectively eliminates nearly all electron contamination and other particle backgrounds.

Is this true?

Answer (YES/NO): NO